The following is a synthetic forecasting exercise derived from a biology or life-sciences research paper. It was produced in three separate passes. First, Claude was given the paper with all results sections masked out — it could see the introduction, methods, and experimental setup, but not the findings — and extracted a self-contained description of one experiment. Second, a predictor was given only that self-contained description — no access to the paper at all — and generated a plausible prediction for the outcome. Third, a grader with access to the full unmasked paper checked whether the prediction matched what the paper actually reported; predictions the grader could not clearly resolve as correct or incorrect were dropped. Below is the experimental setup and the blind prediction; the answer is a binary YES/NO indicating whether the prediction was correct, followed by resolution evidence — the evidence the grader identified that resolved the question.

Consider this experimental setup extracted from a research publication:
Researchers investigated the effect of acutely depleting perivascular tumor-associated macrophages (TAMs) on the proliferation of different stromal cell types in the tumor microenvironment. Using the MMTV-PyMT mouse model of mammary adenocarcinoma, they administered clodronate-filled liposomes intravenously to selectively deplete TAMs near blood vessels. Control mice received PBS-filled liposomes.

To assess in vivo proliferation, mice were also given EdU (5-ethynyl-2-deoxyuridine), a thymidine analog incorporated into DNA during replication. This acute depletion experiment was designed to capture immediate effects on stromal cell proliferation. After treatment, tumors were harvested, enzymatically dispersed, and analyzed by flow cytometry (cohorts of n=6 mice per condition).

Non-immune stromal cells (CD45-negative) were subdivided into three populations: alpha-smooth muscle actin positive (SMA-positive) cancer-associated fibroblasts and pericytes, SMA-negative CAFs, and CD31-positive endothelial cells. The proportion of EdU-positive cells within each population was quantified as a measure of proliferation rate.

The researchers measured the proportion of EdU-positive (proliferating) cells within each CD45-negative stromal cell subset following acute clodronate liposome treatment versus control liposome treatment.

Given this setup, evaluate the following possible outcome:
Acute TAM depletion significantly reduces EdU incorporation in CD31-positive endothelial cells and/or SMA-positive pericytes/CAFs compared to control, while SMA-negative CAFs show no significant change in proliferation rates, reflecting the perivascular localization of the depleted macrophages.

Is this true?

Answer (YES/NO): YES